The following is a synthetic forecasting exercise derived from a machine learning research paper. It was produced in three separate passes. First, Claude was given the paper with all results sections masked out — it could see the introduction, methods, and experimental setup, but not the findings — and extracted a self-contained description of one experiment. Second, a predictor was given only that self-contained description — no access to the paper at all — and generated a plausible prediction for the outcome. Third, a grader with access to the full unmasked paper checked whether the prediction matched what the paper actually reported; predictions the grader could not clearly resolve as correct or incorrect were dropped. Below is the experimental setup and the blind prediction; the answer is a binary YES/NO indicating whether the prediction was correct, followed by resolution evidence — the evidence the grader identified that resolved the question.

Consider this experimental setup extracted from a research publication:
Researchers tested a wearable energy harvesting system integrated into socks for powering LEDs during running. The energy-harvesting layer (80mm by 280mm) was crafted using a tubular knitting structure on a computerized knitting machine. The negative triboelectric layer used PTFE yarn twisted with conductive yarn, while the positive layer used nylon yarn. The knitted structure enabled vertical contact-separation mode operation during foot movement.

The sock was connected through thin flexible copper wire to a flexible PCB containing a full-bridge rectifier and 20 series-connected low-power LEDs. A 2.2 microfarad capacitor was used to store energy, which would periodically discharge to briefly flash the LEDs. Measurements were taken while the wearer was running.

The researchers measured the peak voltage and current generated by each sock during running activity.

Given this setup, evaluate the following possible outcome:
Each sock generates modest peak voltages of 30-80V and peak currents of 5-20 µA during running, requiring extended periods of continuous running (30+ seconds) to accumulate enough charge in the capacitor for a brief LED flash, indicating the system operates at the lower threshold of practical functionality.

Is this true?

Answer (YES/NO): NO